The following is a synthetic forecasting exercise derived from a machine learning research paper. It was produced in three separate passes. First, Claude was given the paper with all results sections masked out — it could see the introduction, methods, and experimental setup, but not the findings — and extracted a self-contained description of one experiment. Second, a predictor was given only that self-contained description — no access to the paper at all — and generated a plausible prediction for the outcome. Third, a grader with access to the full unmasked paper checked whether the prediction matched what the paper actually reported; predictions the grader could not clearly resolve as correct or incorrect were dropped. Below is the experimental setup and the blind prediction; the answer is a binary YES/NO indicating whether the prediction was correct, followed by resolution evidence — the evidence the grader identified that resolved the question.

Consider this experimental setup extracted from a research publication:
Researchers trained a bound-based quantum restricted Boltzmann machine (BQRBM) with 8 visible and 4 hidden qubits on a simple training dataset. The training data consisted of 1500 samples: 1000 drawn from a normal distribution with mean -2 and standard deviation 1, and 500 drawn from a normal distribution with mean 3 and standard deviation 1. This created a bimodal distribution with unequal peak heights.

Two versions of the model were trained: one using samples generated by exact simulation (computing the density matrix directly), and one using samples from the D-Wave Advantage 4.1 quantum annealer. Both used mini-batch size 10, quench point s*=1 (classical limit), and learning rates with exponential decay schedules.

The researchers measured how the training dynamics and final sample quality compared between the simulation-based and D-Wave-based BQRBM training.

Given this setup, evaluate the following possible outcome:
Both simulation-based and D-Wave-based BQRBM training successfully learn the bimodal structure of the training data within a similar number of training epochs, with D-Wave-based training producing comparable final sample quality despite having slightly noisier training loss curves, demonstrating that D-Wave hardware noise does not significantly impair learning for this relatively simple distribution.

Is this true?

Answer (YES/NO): NO